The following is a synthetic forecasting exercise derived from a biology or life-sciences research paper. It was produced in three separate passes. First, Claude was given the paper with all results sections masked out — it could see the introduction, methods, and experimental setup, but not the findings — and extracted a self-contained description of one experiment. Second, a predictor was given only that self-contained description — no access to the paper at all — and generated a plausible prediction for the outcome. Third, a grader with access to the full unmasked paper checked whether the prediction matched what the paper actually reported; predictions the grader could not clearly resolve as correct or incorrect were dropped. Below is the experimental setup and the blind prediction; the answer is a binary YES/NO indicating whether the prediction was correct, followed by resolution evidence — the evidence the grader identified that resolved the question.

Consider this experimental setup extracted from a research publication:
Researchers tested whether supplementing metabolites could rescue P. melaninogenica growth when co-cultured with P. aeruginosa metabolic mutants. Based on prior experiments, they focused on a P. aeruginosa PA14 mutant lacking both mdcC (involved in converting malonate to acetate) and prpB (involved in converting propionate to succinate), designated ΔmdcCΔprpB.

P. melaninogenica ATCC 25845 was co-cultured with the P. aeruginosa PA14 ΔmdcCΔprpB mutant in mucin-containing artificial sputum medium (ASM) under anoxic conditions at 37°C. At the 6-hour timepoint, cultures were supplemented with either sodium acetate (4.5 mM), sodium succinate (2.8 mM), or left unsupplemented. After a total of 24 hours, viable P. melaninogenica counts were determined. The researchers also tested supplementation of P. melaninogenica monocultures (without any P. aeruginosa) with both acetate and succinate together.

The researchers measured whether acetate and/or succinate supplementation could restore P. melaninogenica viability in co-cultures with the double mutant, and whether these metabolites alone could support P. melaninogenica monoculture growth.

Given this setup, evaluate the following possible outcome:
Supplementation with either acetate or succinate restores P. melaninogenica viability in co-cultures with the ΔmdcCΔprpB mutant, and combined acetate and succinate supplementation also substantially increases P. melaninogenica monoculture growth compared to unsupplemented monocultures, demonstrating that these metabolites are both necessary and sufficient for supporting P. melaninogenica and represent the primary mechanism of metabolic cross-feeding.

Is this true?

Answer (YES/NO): NO